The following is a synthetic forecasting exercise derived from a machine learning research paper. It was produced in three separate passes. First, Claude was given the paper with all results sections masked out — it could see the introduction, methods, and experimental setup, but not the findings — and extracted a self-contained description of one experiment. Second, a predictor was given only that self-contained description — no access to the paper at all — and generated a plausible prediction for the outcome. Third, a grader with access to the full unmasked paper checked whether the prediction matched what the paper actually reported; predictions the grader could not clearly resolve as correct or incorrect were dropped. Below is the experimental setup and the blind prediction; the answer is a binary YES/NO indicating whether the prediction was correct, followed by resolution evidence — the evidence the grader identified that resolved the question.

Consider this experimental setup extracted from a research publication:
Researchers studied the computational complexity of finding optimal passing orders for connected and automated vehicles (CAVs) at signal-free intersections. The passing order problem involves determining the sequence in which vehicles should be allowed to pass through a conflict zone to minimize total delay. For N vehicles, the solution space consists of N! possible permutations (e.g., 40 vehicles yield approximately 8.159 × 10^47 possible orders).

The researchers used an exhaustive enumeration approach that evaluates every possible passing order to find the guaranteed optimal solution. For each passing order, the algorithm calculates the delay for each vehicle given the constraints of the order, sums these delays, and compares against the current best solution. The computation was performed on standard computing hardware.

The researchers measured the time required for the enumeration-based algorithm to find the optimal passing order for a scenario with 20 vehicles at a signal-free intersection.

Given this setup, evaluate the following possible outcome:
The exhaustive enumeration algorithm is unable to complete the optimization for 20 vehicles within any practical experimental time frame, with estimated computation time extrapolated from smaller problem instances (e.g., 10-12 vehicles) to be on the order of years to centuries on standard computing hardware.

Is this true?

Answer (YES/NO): NO